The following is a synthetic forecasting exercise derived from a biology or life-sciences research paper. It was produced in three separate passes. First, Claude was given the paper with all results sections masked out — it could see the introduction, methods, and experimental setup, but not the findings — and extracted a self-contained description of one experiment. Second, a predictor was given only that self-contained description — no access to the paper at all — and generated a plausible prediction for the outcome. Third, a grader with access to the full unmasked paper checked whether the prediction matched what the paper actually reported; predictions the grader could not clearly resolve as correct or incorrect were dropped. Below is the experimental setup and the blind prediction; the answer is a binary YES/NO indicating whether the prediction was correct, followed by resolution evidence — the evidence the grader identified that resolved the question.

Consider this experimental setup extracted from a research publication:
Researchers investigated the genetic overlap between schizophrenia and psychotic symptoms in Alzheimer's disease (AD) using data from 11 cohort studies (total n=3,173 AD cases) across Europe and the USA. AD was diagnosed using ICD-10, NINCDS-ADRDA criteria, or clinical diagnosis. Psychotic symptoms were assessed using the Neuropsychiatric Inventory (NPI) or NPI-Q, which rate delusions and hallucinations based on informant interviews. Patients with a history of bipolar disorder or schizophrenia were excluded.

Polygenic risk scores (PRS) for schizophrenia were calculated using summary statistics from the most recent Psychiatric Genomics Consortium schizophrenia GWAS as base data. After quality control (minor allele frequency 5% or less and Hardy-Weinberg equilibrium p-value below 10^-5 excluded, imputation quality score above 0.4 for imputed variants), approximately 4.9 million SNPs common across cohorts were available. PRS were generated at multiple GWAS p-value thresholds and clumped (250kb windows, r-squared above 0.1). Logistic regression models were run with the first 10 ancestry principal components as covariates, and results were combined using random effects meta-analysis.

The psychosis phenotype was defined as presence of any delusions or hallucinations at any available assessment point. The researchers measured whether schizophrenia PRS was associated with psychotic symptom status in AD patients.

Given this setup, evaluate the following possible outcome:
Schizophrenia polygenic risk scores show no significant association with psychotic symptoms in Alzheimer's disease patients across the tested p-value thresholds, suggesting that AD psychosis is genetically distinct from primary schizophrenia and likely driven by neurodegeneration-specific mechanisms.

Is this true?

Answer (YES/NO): NO